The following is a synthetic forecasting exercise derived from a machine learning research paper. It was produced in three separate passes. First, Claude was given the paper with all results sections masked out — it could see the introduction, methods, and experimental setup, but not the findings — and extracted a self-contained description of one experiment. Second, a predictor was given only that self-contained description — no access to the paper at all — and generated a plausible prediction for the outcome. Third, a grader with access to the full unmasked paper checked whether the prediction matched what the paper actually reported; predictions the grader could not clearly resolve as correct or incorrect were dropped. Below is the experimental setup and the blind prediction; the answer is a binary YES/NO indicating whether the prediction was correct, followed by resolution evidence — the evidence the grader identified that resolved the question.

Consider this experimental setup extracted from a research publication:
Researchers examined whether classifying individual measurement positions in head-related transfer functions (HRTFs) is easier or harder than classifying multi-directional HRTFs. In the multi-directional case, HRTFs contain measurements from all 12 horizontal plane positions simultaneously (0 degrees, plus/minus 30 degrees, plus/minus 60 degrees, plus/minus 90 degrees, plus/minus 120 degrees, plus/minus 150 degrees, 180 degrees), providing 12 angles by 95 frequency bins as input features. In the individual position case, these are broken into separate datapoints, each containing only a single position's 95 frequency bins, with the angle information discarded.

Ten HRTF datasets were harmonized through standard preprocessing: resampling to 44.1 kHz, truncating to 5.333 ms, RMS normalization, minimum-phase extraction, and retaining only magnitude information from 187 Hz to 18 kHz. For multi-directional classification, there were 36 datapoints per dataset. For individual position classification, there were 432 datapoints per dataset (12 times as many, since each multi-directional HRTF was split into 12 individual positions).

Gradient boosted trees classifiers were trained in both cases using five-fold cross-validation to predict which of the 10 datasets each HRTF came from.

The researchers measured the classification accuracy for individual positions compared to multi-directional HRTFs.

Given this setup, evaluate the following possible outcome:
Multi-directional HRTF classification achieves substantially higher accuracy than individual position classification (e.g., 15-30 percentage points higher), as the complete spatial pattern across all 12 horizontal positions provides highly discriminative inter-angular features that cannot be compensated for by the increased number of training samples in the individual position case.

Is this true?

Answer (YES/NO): NO